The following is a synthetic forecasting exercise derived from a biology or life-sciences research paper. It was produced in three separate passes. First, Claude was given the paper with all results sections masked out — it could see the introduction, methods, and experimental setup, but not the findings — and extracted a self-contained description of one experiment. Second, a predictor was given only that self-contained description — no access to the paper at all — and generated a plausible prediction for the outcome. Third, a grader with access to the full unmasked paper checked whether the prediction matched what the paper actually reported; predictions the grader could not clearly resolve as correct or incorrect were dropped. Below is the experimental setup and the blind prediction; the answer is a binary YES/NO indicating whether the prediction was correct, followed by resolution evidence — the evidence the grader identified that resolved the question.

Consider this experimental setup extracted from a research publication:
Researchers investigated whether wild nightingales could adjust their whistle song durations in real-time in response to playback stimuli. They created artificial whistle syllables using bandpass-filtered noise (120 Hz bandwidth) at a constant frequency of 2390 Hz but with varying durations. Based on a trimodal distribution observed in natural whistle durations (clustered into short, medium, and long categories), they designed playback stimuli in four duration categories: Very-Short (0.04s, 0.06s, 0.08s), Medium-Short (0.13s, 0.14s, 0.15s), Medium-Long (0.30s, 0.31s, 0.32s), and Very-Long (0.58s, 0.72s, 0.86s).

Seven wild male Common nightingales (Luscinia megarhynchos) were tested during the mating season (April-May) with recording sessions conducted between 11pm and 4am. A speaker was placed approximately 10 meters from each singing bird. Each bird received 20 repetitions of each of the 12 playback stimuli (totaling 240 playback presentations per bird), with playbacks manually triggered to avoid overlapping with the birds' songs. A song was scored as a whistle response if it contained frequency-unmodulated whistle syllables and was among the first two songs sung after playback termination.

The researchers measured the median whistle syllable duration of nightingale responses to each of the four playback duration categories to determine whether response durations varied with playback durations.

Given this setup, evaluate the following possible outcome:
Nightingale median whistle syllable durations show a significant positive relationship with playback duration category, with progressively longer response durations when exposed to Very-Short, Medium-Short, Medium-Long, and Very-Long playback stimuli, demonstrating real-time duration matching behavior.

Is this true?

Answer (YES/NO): NO